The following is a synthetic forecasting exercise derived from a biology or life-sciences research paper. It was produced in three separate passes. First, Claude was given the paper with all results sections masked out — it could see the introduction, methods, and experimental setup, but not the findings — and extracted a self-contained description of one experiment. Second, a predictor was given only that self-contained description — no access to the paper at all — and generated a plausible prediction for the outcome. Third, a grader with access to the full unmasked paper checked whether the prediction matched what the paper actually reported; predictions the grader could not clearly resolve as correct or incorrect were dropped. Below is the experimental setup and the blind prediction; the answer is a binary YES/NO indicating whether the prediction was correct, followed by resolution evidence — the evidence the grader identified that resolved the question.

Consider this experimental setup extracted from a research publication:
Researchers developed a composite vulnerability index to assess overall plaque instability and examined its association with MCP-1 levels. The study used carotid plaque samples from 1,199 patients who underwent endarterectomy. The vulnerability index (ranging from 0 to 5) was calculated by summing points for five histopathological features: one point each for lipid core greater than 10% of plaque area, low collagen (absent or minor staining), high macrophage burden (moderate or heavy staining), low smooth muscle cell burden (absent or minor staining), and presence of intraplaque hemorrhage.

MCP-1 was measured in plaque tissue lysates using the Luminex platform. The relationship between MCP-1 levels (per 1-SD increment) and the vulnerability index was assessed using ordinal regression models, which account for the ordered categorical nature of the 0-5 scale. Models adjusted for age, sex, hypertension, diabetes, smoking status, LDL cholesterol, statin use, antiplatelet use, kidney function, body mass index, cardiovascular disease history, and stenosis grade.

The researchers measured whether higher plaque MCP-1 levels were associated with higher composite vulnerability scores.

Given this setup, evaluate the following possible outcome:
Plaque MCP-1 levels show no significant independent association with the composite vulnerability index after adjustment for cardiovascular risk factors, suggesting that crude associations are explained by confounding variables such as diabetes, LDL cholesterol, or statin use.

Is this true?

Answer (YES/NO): NO